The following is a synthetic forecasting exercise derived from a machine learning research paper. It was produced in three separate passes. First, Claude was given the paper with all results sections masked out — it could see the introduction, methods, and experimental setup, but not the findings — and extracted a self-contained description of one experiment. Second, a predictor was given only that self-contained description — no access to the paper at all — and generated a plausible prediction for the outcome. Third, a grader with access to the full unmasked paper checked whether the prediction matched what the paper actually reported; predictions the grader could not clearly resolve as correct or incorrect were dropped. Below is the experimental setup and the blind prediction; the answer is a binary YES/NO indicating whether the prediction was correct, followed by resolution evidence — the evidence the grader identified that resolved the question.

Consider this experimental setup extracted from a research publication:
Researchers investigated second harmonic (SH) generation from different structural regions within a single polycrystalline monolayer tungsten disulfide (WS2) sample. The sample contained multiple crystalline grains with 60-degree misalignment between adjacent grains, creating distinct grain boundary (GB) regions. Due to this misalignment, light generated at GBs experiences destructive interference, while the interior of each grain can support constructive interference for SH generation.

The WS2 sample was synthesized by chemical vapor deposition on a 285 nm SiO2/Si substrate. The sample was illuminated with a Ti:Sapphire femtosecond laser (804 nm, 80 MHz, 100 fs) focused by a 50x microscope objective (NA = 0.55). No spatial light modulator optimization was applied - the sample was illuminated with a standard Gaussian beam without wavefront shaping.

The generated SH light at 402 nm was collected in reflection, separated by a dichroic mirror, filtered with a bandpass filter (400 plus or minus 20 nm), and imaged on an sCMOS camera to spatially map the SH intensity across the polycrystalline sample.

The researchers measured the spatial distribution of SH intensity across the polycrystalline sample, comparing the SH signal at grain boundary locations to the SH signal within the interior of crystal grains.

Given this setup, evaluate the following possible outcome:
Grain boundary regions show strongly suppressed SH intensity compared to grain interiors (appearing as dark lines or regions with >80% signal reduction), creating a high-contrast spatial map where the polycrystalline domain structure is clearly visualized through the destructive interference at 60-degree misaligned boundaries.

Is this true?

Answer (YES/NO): YES